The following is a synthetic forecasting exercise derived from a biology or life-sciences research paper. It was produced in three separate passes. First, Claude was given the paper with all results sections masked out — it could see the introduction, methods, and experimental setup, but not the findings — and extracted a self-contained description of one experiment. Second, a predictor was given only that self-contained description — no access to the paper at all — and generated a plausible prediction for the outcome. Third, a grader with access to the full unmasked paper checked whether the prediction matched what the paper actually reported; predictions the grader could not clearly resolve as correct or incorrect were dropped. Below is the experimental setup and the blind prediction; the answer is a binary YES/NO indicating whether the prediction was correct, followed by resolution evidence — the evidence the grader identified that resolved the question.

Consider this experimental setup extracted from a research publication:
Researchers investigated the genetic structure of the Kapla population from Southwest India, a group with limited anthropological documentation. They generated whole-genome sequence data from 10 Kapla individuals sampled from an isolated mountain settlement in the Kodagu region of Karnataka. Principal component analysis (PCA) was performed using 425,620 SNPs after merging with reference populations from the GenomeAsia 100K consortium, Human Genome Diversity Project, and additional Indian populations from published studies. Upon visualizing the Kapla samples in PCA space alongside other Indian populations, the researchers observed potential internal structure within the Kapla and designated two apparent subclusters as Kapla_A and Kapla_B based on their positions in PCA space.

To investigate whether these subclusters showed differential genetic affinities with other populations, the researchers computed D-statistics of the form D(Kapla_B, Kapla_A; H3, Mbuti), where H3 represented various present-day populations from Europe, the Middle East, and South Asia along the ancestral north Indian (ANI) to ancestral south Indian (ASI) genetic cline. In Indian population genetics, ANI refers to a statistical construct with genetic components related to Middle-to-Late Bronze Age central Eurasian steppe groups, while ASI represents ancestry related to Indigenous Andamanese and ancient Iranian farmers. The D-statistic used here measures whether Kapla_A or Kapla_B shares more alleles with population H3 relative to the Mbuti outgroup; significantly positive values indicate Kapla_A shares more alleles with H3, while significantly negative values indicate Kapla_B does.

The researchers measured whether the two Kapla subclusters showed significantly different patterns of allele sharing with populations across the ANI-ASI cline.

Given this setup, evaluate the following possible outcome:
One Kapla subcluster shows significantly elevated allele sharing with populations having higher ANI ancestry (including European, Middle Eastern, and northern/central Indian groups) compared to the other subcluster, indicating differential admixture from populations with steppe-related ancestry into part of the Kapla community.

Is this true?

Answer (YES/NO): YES